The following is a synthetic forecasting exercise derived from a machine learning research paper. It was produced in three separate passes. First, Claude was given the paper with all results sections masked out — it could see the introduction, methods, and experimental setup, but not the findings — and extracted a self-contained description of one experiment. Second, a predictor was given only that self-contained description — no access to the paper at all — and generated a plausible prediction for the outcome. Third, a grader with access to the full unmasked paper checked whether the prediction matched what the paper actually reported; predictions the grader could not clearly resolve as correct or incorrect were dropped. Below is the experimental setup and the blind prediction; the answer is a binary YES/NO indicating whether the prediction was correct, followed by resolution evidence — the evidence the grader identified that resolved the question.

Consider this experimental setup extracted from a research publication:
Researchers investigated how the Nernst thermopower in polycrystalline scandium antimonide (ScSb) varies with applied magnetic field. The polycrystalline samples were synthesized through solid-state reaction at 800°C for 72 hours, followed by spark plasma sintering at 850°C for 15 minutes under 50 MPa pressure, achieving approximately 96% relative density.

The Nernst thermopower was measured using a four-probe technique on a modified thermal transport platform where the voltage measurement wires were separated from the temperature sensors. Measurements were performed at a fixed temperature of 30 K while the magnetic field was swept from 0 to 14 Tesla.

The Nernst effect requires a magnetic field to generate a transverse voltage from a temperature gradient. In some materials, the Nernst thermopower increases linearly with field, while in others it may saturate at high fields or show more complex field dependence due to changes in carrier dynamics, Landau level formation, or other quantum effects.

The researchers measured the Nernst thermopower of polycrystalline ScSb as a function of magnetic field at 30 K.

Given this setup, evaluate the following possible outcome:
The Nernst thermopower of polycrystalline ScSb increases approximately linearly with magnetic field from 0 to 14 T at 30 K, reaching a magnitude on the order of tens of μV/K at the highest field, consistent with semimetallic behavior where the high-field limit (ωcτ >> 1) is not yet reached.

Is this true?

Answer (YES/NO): NO